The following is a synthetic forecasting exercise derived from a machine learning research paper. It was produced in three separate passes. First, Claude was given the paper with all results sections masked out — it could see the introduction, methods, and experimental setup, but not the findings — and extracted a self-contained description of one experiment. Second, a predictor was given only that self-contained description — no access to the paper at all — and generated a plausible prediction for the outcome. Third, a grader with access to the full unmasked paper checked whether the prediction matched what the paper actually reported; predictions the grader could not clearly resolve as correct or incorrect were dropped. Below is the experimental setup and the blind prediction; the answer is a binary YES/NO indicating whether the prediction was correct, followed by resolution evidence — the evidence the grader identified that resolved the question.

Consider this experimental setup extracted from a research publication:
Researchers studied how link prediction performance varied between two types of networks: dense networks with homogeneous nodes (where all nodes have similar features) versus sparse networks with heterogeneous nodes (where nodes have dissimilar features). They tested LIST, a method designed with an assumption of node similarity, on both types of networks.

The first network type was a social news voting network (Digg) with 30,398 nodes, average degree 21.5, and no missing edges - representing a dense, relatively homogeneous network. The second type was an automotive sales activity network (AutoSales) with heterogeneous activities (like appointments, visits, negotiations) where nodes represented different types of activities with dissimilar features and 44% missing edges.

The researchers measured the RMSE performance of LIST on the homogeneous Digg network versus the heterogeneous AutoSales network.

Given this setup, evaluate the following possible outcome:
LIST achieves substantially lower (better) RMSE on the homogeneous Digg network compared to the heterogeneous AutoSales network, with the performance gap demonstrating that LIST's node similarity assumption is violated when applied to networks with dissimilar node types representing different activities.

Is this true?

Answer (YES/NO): YES